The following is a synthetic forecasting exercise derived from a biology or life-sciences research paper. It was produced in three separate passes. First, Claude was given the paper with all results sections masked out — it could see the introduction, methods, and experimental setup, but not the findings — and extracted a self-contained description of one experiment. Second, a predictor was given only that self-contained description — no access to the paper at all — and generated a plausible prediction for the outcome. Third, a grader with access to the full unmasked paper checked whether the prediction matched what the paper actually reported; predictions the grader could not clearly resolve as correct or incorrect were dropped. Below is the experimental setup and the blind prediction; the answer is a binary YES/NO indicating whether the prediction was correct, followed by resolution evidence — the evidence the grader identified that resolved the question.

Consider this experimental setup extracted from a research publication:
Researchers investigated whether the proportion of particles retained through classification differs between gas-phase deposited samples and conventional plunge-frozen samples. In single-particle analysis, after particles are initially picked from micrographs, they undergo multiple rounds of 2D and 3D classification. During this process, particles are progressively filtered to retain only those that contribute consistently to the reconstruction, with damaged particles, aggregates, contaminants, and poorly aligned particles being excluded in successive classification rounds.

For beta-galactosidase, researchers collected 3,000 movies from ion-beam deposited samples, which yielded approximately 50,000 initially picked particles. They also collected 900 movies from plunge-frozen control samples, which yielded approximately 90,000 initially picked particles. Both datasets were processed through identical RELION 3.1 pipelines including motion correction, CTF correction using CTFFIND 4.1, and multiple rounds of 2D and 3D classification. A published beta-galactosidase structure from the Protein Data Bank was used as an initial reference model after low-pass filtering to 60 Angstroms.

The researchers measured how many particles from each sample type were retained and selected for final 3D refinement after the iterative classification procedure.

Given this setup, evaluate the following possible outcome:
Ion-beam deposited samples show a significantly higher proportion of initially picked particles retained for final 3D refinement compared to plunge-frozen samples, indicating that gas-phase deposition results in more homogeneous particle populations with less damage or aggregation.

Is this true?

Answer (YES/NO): YES